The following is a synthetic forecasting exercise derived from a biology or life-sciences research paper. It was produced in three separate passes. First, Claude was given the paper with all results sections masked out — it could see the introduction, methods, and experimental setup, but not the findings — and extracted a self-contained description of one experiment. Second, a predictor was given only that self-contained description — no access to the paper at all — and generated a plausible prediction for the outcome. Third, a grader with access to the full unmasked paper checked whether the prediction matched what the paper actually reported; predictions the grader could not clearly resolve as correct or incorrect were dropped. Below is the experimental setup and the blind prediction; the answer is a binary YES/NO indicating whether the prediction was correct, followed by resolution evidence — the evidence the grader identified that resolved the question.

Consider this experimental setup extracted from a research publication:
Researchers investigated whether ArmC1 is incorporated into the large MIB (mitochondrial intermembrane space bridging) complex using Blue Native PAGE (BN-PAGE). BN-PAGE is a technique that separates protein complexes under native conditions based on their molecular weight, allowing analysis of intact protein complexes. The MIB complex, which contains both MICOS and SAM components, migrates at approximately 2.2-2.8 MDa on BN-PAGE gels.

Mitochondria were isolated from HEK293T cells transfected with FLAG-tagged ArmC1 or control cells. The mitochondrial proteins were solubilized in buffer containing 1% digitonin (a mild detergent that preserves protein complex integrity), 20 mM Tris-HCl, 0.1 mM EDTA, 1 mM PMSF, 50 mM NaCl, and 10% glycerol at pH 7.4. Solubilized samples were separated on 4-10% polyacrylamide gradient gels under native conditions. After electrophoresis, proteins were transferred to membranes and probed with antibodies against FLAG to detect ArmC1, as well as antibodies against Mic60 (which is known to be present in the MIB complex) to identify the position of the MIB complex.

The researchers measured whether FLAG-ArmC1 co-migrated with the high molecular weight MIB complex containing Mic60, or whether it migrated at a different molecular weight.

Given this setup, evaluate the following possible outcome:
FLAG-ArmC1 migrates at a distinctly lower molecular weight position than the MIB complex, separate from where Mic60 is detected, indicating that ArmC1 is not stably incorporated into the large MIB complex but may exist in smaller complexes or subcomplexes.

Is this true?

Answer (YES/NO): NO